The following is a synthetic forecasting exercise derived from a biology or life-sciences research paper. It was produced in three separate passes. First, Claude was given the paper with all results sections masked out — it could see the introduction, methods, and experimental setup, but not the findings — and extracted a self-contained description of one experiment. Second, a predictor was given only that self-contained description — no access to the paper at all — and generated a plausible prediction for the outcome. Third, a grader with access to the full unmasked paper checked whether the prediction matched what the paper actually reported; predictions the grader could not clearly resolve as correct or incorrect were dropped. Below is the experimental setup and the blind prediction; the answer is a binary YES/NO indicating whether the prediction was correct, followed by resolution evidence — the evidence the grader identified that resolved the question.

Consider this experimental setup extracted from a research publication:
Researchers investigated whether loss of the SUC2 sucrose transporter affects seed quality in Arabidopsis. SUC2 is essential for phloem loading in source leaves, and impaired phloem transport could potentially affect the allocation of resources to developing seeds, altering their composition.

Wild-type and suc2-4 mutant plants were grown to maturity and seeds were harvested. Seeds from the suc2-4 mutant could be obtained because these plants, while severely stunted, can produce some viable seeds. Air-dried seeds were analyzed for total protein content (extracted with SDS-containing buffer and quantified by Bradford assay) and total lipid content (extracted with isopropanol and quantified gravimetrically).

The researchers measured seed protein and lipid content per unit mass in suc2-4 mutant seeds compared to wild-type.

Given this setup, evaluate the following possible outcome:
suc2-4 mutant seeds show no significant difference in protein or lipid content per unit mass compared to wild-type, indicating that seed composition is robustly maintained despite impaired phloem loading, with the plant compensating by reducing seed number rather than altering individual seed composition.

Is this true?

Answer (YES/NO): NO